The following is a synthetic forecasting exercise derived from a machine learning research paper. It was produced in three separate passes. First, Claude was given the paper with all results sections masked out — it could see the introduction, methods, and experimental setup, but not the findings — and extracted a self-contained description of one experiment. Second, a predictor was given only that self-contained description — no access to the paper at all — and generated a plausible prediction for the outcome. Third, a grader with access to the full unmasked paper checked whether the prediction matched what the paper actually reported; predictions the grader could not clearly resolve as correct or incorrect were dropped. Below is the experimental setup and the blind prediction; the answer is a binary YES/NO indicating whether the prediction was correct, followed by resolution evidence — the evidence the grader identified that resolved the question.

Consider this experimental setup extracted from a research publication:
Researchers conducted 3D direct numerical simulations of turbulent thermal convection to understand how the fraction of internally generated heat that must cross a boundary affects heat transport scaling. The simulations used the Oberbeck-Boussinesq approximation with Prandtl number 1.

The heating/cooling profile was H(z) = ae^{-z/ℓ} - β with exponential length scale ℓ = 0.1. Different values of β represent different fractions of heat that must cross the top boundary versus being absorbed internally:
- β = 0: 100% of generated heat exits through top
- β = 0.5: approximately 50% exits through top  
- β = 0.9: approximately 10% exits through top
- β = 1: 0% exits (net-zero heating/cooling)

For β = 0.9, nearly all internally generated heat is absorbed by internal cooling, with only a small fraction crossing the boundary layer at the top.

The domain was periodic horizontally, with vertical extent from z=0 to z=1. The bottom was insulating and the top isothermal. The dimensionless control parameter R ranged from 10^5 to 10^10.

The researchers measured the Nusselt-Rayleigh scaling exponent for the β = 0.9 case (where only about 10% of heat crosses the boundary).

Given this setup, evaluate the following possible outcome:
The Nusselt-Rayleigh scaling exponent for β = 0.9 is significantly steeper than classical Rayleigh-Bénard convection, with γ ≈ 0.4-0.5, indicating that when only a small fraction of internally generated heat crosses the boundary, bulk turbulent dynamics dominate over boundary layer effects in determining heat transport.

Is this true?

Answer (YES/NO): YES